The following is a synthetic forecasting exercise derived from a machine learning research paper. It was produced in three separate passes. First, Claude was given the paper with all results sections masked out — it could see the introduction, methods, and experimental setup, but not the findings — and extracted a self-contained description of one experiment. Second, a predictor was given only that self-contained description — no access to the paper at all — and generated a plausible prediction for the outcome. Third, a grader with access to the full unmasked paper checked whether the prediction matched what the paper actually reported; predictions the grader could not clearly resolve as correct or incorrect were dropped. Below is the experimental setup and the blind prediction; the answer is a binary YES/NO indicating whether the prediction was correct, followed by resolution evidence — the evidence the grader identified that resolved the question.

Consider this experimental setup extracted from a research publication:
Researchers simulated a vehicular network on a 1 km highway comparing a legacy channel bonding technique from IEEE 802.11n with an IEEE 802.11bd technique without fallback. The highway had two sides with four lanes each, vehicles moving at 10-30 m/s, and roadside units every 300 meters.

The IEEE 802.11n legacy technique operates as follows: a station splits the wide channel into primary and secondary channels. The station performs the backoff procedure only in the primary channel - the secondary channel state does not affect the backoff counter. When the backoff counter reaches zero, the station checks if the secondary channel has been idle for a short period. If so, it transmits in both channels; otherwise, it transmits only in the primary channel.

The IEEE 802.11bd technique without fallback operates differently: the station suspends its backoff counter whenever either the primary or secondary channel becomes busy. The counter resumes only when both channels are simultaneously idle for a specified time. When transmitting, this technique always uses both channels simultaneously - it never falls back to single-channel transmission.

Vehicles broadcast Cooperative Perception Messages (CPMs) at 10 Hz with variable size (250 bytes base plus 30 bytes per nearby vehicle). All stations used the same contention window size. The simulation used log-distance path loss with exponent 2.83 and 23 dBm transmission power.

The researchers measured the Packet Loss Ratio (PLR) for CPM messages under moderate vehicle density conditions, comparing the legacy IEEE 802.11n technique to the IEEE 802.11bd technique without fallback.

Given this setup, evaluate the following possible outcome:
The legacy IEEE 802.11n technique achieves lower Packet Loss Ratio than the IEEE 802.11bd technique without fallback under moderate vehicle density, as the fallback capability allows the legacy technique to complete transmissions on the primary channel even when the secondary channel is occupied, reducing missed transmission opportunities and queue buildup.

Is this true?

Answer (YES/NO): YES